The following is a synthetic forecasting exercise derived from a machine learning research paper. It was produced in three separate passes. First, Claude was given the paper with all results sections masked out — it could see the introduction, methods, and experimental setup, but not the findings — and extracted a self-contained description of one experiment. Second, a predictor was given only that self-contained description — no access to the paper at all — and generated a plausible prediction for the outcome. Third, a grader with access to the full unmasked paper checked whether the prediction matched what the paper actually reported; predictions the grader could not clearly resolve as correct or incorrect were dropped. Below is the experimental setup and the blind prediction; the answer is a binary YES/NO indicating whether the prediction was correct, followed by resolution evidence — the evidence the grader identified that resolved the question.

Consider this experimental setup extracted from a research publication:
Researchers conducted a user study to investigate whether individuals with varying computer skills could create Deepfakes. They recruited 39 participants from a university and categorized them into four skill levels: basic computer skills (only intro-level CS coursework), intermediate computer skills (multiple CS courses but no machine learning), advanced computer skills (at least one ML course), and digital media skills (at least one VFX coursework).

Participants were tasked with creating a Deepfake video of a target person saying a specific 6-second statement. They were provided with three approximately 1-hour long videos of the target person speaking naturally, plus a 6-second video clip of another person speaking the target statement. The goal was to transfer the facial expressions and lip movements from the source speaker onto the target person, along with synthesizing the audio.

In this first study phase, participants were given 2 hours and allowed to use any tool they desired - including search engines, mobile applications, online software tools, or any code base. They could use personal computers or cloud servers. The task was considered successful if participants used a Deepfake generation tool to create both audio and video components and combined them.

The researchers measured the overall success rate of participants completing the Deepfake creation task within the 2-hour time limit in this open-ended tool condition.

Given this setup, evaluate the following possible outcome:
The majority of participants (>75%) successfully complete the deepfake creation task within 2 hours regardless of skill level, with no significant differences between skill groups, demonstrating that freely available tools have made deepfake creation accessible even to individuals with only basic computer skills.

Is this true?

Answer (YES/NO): NO